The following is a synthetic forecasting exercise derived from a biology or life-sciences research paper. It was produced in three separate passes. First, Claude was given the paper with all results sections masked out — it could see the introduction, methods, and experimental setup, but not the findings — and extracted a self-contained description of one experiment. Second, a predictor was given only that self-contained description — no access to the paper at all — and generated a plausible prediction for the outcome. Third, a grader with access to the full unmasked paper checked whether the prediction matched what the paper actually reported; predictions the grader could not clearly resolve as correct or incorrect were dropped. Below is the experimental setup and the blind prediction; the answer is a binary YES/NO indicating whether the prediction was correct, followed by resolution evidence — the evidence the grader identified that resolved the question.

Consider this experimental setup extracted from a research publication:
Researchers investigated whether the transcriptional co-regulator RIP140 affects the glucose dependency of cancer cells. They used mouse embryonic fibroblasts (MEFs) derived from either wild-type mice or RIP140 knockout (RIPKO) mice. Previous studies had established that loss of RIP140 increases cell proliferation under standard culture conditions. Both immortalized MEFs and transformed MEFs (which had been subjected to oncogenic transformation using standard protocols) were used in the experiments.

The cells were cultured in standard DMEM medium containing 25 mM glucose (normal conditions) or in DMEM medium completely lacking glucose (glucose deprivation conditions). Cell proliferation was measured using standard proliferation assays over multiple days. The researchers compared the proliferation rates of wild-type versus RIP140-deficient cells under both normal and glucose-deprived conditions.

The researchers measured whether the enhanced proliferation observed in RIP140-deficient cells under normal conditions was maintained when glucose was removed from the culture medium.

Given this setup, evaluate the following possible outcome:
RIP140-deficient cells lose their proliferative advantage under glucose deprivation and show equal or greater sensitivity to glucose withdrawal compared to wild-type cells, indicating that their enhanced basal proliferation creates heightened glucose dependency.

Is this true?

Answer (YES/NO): YES